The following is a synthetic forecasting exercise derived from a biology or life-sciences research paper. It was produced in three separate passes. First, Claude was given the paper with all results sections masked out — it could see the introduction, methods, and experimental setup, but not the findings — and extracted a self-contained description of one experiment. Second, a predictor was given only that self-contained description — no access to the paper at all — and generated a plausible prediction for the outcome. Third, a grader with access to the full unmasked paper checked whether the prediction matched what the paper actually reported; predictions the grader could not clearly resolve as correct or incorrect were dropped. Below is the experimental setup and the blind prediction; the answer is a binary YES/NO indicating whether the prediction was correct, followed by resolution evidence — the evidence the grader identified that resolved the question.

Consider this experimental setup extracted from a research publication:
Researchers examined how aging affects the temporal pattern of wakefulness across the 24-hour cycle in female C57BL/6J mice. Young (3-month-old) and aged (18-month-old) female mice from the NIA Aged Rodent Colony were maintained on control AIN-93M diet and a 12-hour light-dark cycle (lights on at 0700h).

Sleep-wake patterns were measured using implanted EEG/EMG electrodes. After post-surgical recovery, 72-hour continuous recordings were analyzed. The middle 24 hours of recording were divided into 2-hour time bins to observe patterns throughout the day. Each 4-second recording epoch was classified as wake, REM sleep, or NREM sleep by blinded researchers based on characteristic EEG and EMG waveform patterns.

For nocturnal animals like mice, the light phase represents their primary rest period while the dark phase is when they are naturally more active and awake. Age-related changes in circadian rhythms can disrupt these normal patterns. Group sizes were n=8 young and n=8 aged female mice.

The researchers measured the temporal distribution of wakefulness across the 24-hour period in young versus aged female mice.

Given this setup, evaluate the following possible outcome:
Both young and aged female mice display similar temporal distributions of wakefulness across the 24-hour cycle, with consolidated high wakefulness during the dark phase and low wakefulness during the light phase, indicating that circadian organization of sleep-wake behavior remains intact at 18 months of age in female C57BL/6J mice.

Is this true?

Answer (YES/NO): YES